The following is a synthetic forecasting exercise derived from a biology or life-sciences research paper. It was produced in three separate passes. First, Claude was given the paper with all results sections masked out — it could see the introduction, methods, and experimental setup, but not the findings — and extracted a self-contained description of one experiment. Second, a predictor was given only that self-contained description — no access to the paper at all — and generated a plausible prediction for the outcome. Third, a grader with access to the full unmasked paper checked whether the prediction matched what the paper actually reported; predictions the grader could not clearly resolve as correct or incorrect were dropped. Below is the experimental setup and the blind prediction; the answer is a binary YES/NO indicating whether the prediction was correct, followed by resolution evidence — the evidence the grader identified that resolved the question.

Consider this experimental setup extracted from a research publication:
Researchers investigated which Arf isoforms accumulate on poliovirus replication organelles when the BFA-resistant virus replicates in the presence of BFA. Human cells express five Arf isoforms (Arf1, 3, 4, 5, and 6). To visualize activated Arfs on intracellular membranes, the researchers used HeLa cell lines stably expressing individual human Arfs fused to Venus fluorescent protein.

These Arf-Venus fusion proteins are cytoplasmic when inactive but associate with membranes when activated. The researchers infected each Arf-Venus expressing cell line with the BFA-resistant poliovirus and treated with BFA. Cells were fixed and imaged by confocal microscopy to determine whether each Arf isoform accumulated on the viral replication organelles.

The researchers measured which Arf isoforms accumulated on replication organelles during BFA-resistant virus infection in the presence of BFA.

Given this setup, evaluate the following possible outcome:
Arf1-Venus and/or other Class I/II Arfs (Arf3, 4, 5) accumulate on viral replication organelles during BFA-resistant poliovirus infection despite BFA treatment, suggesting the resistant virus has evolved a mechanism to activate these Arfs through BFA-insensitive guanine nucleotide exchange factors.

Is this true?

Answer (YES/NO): YES